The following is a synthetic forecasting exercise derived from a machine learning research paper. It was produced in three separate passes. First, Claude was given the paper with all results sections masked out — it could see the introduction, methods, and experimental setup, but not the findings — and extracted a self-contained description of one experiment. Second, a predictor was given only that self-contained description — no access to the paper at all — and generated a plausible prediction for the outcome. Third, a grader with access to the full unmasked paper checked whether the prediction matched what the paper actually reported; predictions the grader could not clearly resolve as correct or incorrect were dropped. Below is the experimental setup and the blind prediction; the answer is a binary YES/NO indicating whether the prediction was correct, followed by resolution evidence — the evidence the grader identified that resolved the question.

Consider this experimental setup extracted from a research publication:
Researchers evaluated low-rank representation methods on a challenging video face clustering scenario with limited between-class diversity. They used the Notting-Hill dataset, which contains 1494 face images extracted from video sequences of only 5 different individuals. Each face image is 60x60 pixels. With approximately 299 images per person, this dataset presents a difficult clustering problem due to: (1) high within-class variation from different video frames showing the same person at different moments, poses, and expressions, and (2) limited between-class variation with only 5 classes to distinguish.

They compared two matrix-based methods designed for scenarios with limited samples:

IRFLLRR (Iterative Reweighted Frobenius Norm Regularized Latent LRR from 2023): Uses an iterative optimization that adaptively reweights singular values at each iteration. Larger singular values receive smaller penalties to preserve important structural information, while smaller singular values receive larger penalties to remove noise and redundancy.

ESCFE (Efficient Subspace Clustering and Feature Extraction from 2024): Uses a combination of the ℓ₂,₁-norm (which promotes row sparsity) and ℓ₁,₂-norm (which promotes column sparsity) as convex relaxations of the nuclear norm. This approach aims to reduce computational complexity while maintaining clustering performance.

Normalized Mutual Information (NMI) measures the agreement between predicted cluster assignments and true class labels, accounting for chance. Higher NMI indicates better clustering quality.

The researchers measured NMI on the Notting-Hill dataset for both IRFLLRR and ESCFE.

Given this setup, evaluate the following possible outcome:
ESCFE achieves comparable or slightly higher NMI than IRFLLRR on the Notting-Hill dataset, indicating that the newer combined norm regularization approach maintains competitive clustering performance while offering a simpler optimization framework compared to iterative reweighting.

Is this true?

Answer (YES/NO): NO